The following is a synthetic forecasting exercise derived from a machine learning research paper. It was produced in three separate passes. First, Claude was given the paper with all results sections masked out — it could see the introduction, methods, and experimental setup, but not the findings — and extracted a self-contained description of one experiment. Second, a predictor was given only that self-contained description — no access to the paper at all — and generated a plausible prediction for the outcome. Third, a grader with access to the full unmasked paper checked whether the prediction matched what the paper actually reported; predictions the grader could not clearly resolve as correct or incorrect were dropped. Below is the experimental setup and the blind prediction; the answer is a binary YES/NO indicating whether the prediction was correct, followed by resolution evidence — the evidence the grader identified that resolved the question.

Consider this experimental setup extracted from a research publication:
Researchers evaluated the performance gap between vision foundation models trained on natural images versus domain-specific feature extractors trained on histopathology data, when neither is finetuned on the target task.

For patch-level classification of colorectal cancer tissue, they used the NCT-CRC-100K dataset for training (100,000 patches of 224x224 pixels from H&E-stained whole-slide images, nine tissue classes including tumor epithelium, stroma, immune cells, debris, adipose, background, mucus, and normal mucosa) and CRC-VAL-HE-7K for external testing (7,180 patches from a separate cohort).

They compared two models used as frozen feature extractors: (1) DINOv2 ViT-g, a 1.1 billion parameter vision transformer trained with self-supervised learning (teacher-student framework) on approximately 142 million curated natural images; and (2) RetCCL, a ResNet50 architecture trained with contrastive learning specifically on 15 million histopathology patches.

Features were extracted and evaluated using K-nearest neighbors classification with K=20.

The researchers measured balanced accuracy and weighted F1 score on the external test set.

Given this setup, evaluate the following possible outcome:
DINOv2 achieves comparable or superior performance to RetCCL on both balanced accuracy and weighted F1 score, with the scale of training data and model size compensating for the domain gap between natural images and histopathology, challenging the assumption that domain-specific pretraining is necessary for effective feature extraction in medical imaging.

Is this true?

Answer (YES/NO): YES